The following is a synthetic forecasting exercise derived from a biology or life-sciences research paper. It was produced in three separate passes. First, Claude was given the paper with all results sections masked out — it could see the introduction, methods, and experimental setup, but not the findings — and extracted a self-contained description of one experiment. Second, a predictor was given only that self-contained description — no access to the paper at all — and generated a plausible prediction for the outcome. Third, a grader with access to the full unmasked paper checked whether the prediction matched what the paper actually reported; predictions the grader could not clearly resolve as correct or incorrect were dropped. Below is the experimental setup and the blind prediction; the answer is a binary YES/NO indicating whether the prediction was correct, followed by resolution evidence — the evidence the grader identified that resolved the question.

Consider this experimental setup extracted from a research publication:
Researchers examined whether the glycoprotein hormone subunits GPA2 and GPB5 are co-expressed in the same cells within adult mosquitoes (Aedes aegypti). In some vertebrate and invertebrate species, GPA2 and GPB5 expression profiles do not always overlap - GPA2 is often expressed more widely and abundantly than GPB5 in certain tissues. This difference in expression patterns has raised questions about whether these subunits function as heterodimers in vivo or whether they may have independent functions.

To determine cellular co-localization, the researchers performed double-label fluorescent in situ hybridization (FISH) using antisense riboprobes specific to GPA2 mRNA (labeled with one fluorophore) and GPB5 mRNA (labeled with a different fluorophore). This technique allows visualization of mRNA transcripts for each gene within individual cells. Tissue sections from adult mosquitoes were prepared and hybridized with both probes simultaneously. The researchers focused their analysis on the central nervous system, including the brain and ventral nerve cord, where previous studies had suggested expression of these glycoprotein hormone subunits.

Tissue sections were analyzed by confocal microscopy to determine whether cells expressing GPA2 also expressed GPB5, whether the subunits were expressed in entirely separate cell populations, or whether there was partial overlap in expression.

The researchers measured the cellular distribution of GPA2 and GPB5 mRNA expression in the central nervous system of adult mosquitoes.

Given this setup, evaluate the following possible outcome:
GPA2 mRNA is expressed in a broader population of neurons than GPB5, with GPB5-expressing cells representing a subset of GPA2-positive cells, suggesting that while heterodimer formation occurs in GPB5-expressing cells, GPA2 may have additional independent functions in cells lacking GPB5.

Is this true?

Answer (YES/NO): NO